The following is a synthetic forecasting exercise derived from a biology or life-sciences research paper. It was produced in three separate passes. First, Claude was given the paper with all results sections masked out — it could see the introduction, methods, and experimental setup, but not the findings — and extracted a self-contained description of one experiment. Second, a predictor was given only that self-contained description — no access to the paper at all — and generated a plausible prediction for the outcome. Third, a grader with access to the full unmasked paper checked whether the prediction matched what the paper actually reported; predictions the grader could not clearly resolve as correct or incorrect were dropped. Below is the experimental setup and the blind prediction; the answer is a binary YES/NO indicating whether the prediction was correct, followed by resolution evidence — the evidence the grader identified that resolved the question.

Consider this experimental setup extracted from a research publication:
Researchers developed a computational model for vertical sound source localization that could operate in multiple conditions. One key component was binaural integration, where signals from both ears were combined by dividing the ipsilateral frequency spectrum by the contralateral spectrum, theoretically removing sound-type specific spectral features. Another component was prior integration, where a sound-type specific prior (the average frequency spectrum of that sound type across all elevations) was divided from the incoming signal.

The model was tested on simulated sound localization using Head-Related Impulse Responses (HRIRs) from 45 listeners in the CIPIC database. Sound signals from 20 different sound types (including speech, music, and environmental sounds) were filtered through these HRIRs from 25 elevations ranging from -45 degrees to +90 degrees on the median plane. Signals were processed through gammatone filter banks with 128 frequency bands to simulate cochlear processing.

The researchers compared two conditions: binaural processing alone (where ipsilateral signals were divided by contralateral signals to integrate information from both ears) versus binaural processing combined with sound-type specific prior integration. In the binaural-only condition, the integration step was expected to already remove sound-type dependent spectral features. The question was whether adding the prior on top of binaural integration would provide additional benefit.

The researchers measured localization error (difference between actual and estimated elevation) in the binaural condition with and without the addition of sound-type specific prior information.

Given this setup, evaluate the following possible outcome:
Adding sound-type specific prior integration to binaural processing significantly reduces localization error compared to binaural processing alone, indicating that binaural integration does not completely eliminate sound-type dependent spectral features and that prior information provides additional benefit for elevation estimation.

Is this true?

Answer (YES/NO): YES